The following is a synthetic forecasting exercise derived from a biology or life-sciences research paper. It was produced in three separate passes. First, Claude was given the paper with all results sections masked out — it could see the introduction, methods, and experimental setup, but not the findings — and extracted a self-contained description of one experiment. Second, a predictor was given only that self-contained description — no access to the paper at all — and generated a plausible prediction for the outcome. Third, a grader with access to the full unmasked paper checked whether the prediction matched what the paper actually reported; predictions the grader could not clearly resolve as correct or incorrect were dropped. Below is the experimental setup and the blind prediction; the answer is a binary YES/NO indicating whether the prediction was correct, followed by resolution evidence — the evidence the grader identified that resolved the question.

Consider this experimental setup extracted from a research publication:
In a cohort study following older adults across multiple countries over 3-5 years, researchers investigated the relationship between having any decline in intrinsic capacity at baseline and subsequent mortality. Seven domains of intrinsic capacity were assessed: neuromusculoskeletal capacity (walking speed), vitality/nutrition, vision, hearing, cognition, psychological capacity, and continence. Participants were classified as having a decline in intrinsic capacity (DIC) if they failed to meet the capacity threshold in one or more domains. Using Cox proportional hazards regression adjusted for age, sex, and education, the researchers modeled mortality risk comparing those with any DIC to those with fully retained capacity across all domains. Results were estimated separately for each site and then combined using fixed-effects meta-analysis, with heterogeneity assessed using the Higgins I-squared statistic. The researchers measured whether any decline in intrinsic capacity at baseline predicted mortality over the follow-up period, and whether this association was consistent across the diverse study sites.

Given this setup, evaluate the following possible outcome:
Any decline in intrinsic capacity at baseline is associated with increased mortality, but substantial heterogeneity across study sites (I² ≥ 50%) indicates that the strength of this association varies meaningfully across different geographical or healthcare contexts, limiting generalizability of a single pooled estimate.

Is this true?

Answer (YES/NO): NO